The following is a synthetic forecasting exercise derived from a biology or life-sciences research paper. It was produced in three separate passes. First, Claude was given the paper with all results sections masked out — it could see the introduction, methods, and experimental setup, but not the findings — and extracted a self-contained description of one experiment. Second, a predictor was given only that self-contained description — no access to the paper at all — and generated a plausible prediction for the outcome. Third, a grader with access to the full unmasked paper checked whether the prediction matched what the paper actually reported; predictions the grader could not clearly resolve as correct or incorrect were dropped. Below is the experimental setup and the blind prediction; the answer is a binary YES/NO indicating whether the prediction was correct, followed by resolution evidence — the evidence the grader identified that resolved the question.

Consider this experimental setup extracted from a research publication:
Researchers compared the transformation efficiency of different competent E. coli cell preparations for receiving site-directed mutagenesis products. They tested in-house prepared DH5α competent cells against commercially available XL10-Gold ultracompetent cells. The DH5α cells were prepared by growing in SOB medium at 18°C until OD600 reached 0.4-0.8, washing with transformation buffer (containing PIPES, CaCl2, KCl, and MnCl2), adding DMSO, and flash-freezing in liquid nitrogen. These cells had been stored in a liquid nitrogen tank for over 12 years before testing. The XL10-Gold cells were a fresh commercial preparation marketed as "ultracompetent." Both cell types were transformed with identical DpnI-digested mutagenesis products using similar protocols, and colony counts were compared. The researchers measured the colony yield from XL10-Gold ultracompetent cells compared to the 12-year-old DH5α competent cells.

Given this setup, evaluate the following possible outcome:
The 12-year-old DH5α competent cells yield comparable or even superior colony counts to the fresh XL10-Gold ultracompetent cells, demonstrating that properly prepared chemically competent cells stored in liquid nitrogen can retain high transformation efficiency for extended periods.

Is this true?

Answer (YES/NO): NO